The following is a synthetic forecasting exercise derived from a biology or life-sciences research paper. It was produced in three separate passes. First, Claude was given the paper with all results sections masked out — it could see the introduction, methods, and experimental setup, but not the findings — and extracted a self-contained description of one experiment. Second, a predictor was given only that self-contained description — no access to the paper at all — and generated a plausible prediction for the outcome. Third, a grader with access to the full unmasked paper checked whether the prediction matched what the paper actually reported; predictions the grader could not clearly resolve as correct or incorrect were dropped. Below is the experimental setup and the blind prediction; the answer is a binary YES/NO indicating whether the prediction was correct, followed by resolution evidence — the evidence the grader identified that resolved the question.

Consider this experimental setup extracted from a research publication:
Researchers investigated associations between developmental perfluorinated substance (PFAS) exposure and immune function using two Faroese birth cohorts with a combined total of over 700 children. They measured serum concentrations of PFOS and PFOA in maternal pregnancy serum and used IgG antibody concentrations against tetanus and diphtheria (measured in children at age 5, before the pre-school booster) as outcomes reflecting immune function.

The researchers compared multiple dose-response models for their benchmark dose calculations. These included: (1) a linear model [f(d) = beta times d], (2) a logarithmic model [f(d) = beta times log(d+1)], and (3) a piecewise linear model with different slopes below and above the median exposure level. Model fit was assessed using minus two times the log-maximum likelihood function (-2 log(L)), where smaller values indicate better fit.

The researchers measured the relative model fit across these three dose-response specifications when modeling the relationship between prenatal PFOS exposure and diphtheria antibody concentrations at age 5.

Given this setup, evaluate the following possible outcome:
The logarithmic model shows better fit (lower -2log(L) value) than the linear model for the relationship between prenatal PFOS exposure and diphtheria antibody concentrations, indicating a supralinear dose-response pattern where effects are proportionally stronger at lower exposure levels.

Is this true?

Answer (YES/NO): YES